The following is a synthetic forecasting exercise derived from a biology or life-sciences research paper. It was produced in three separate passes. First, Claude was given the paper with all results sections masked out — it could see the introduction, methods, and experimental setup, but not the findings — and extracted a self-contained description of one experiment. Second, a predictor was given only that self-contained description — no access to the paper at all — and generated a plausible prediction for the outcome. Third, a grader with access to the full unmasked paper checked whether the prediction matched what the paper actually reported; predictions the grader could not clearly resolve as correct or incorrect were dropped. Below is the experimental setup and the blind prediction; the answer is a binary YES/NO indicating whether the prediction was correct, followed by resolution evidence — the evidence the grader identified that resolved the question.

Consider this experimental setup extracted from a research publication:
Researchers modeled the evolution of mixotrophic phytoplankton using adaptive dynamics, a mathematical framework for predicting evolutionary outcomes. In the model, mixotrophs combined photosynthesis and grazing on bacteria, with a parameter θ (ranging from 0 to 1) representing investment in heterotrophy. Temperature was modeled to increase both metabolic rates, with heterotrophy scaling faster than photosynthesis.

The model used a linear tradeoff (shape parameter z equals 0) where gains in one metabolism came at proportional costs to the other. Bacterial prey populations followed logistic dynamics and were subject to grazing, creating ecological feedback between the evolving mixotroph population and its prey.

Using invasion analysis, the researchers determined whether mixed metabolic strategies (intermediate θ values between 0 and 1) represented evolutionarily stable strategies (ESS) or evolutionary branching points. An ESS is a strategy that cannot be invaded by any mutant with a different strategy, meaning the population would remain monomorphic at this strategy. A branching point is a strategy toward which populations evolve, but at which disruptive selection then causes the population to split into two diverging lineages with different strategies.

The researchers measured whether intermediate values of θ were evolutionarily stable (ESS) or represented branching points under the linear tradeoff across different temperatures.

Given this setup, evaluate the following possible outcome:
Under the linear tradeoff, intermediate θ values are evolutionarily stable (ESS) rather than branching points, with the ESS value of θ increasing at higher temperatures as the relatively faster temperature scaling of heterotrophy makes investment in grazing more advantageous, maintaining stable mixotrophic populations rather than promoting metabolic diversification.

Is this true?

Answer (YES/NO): NO